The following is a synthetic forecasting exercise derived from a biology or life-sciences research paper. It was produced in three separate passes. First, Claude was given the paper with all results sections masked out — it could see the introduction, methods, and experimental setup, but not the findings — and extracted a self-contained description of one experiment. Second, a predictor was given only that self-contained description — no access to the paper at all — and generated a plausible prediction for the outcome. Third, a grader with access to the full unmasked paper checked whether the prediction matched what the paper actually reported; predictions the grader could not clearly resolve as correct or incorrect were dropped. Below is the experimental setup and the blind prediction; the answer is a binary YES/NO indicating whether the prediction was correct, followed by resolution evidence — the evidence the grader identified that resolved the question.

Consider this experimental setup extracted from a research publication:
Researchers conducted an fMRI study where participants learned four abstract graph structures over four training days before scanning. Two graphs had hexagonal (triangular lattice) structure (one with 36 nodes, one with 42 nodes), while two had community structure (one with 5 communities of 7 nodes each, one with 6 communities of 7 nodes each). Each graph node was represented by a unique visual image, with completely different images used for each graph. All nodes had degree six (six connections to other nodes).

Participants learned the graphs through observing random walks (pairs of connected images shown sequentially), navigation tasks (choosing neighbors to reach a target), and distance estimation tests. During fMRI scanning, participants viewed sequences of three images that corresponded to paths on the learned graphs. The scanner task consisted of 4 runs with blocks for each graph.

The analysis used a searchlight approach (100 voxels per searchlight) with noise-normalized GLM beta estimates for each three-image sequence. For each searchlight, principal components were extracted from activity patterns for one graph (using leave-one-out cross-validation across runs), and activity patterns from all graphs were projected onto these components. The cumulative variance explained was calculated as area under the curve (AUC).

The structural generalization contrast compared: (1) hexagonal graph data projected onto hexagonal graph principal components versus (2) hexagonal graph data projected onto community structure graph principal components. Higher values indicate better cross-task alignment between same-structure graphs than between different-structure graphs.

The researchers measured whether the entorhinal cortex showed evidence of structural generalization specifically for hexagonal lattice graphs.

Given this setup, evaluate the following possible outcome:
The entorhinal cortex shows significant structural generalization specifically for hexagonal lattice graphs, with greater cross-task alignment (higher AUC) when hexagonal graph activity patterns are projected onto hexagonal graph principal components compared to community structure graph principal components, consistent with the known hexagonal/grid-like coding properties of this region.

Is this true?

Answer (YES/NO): YES